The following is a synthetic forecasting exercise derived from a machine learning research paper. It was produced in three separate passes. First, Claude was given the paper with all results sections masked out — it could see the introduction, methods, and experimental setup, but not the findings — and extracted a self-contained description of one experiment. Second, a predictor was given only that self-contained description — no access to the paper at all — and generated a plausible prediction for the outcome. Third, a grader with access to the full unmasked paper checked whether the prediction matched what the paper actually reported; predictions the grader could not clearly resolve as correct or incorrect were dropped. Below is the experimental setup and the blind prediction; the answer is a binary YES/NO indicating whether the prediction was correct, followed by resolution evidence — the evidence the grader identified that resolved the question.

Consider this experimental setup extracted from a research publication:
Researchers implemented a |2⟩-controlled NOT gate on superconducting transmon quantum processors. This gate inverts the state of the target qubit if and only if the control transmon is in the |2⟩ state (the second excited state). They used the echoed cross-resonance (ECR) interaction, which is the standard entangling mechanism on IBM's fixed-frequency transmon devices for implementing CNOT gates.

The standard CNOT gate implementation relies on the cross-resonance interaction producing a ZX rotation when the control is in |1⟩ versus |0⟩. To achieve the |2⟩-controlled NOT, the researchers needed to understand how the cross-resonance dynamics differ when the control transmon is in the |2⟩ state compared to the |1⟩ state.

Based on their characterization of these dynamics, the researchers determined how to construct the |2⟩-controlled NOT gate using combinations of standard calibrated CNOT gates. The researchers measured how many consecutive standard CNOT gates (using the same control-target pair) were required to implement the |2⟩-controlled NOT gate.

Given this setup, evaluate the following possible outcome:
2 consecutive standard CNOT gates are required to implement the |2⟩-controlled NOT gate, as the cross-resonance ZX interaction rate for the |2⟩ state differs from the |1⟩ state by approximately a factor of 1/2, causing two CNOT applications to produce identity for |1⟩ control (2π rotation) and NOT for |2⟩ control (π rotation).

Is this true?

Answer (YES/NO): YES